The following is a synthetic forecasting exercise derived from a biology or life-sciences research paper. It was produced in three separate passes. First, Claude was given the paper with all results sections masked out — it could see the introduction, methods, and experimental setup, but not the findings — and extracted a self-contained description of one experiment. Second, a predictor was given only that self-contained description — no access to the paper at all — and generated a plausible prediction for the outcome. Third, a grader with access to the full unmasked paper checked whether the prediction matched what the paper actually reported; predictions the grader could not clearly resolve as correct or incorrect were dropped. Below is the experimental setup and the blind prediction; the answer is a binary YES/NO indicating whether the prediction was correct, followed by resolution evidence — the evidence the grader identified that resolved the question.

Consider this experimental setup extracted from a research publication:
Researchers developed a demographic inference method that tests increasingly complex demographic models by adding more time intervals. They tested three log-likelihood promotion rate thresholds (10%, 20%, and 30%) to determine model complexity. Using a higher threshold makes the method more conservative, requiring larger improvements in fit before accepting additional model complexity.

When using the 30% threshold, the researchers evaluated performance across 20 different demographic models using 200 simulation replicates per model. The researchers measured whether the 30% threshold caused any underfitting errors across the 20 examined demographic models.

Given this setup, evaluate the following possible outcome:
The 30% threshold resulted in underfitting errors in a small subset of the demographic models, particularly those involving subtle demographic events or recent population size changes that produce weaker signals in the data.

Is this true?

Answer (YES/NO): YES